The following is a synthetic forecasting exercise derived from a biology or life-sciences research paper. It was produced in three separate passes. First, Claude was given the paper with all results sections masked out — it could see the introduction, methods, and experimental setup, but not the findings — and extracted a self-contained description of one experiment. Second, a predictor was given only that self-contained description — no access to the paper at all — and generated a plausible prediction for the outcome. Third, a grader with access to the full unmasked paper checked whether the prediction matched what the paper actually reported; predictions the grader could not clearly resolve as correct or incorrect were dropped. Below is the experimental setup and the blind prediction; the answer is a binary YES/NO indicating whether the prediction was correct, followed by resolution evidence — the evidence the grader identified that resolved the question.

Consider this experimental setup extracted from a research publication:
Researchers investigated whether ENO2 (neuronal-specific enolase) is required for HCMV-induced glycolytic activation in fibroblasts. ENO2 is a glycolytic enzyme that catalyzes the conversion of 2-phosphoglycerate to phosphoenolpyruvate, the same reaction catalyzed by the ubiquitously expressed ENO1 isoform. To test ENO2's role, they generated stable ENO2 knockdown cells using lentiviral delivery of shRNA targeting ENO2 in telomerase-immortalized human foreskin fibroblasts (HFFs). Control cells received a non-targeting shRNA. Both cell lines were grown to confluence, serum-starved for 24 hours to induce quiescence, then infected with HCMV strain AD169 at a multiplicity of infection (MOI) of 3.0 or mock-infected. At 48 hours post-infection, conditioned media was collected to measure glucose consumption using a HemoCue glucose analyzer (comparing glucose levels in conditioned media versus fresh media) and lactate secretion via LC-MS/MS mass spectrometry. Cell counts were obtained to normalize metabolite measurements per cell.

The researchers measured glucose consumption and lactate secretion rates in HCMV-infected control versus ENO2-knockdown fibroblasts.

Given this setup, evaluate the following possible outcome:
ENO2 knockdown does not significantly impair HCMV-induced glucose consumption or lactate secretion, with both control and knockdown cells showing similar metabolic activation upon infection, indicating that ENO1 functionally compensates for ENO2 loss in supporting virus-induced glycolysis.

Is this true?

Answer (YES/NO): NO